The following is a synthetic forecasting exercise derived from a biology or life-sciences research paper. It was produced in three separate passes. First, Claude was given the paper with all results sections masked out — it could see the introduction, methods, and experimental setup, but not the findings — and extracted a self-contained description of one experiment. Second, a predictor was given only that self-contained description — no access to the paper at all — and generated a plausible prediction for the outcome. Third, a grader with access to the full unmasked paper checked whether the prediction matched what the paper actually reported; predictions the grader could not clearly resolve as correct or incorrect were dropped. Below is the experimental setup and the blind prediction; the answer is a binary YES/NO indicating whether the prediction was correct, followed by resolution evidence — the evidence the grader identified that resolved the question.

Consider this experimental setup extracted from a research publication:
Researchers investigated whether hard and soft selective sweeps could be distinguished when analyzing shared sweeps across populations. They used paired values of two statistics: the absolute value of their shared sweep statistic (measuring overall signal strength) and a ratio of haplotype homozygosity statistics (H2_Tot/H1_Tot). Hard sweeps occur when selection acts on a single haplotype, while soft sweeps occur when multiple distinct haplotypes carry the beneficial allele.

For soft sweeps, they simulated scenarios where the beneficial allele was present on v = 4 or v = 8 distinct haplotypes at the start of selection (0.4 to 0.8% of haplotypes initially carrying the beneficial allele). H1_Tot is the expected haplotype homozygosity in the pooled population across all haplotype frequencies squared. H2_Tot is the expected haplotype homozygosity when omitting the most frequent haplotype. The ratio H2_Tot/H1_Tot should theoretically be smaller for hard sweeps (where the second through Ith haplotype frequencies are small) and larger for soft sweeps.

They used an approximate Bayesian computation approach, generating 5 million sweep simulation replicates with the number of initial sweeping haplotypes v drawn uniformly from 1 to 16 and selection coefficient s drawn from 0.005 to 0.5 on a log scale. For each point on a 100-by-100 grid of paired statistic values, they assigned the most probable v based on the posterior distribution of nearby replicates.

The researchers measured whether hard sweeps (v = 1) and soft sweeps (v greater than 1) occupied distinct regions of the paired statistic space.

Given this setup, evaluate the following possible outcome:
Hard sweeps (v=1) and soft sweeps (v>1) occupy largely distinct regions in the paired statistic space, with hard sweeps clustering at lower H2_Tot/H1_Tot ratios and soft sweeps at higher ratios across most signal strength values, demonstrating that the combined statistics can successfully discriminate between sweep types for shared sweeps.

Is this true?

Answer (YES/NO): YES